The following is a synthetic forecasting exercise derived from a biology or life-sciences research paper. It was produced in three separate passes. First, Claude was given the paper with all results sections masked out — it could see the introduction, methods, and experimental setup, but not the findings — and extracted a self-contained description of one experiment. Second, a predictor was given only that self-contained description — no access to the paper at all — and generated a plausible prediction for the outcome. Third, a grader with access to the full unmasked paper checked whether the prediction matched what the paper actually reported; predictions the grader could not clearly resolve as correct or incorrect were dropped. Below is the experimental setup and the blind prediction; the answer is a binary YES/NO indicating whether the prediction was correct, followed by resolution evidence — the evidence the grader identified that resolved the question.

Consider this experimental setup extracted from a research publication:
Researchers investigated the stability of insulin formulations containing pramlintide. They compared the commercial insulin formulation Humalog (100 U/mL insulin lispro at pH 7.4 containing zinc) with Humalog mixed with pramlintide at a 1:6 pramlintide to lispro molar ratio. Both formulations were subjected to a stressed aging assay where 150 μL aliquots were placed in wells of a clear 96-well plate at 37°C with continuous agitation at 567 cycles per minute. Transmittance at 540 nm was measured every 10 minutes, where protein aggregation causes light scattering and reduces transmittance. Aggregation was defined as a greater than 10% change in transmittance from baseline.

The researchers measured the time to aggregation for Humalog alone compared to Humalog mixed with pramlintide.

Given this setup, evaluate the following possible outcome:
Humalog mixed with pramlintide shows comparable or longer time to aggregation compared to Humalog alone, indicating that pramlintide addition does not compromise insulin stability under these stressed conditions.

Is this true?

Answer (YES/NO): NO